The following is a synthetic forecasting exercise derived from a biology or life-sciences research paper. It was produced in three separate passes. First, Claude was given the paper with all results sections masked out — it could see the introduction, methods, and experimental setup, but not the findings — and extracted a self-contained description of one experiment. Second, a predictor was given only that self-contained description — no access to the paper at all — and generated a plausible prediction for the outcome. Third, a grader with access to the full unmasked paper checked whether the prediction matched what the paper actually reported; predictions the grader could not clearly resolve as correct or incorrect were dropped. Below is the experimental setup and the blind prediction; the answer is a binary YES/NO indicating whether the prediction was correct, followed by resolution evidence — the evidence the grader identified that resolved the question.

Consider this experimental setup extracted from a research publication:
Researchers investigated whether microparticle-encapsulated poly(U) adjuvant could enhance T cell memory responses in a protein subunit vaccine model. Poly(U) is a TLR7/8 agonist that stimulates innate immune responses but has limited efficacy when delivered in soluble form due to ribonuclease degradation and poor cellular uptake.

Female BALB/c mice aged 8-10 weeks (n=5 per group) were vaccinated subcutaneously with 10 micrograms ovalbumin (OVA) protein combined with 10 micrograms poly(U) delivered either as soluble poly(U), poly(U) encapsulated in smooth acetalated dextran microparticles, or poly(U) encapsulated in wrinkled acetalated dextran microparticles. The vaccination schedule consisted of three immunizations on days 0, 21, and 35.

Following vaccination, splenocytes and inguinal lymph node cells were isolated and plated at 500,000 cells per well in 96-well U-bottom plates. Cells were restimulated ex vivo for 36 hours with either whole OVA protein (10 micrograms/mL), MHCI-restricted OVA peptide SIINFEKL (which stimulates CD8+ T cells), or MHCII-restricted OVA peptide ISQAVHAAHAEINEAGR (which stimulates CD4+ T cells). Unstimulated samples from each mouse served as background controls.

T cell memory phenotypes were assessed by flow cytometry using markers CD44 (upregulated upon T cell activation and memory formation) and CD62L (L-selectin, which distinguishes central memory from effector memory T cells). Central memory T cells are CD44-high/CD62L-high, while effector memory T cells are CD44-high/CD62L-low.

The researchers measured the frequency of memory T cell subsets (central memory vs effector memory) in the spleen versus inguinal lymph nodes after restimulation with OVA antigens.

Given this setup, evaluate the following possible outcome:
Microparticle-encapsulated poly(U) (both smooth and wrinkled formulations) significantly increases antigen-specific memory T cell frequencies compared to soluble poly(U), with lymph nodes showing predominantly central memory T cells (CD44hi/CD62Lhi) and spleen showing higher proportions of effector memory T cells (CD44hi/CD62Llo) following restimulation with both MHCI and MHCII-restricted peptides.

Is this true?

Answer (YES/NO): NO